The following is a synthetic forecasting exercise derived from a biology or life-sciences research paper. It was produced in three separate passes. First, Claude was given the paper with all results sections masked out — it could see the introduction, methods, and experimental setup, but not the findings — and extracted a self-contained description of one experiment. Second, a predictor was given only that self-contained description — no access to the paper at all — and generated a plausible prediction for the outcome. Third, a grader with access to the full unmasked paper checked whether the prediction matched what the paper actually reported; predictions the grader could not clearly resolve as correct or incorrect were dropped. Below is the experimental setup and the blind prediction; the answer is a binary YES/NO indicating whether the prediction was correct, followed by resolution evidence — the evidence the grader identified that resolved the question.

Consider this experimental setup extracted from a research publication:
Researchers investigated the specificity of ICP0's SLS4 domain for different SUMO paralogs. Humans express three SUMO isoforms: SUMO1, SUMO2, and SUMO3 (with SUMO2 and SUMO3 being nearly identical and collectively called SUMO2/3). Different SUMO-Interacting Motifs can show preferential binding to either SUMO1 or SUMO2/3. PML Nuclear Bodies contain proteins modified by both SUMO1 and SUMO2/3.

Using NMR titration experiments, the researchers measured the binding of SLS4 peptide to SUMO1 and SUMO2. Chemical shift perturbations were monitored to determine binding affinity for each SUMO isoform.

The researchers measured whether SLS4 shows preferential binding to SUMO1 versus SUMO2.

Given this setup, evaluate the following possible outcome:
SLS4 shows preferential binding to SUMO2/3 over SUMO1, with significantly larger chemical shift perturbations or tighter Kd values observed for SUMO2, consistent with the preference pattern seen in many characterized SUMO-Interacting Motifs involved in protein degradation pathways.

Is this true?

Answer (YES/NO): NO